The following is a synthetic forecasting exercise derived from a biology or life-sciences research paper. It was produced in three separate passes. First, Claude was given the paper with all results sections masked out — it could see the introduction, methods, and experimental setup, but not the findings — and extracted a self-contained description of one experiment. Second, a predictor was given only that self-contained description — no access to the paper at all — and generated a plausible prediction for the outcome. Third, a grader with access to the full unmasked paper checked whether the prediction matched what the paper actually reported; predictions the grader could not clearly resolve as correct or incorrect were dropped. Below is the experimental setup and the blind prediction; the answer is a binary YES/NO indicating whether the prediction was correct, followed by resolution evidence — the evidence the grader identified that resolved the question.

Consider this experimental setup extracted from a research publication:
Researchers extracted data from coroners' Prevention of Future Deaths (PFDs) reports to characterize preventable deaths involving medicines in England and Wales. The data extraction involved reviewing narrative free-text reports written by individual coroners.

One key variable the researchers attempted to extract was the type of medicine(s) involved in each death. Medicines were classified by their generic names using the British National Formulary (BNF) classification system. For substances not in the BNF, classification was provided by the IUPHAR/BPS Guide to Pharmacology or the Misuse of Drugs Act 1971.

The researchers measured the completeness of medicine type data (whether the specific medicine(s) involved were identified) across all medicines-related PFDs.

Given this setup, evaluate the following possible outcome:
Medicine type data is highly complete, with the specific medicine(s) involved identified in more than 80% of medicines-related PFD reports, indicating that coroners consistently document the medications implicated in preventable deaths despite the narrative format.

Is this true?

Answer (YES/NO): YES